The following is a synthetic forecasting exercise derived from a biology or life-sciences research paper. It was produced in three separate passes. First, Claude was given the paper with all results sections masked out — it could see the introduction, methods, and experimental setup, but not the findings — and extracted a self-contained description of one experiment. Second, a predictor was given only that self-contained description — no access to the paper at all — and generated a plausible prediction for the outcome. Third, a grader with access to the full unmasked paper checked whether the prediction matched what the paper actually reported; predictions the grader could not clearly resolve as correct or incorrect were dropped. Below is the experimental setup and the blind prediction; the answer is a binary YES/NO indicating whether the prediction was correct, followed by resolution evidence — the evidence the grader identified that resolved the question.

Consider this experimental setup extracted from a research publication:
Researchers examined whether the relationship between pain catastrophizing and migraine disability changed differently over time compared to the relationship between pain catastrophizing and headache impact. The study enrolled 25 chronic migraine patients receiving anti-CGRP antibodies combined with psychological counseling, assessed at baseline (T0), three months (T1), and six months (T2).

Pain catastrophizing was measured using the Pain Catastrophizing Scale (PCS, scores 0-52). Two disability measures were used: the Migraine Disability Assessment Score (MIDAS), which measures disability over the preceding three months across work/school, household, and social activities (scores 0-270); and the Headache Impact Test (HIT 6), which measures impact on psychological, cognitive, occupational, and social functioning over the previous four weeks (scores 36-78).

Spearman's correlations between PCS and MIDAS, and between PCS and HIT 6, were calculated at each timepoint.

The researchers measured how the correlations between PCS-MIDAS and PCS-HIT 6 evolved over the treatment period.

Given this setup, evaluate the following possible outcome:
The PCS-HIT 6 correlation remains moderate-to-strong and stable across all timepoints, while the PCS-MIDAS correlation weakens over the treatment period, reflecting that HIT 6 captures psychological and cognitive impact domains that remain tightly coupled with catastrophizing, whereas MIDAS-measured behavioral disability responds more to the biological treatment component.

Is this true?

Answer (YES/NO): NO